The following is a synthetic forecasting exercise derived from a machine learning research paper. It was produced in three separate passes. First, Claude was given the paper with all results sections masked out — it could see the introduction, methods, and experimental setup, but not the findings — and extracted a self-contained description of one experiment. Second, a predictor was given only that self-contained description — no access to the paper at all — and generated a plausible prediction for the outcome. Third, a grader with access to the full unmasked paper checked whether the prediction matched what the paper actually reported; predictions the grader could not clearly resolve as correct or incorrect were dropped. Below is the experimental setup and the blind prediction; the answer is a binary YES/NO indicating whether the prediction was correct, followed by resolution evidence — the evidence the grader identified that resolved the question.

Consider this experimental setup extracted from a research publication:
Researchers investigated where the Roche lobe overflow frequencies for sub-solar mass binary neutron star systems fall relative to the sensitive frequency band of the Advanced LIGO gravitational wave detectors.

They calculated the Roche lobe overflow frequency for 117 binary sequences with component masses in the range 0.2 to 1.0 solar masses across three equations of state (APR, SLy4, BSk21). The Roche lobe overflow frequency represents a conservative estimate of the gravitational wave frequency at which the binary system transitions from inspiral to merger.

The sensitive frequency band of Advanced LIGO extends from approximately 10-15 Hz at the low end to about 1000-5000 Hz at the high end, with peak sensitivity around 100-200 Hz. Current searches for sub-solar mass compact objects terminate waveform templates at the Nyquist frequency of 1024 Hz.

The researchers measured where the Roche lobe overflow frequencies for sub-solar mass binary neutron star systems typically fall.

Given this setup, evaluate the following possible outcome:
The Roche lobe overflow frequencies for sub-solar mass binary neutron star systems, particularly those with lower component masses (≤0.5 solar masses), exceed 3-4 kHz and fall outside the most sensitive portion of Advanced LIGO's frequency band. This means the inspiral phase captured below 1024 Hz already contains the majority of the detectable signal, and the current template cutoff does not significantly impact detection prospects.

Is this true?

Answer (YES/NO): NO